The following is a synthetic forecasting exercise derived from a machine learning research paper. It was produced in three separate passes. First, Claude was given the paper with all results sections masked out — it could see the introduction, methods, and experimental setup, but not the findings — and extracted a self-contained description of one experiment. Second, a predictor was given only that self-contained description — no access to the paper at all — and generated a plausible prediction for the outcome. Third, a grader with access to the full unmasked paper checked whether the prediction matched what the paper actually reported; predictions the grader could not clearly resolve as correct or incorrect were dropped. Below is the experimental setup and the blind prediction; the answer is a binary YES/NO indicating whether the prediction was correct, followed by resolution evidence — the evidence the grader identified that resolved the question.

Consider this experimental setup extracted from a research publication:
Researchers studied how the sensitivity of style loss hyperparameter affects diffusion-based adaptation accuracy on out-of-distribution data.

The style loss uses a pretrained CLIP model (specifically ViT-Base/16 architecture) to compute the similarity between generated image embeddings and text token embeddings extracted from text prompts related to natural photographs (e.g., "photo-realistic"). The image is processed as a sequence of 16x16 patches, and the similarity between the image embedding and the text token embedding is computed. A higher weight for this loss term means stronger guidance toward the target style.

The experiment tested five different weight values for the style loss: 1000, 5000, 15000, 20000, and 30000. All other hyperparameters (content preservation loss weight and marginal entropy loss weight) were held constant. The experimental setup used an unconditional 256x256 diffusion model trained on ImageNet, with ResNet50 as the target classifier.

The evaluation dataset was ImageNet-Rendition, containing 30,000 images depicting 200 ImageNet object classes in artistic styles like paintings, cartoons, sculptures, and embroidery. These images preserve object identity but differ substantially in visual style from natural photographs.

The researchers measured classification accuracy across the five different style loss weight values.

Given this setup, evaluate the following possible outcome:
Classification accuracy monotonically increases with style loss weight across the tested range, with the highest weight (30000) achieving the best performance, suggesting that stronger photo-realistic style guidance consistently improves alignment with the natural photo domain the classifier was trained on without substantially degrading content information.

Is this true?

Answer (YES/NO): NO